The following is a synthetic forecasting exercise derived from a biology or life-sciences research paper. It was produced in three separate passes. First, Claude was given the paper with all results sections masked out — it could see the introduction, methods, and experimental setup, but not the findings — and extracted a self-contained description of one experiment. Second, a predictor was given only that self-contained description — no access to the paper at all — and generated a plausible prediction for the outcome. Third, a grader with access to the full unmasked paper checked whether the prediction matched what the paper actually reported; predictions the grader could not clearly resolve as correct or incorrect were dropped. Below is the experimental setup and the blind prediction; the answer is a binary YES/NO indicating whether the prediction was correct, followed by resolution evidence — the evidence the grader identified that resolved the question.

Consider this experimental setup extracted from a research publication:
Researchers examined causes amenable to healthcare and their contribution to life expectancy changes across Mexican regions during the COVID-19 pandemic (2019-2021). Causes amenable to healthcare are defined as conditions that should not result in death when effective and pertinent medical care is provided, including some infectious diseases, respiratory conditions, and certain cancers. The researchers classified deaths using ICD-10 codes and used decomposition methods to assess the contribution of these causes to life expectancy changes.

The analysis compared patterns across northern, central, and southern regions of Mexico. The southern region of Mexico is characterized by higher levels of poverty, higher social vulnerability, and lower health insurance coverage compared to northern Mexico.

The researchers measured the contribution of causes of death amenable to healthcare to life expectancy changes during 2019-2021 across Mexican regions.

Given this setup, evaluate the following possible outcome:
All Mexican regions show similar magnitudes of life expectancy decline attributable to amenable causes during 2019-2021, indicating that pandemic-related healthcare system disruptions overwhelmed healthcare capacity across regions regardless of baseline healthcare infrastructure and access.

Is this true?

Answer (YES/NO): NO